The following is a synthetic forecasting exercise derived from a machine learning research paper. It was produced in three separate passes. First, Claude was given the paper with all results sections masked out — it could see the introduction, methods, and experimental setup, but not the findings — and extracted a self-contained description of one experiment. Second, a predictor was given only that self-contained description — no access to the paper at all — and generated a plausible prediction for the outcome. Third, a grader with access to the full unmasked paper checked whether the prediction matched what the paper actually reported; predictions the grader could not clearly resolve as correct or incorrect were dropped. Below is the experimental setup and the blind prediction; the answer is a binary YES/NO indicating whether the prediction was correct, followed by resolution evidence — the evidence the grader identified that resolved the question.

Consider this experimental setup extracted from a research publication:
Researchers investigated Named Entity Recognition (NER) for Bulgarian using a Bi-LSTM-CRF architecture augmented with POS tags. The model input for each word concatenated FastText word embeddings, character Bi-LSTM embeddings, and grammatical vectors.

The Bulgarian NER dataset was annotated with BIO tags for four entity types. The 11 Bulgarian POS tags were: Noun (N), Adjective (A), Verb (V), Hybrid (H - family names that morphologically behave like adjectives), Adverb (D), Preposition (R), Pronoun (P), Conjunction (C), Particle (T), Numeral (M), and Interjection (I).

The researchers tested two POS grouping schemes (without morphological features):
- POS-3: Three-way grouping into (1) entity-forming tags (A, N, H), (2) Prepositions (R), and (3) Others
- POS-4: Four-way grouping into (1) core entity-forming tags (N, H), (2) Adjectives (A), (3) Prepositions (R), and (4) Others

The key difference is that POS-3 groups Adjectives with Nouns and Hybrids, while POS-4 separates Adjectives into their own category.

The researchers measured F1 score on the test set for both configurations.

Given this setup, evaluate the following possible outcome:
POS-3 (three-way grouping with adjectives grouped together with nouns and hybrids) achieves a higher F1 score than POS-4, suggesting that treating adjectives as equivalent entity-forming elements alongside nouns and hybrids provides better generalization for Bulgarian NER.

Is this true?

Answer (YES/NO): YES